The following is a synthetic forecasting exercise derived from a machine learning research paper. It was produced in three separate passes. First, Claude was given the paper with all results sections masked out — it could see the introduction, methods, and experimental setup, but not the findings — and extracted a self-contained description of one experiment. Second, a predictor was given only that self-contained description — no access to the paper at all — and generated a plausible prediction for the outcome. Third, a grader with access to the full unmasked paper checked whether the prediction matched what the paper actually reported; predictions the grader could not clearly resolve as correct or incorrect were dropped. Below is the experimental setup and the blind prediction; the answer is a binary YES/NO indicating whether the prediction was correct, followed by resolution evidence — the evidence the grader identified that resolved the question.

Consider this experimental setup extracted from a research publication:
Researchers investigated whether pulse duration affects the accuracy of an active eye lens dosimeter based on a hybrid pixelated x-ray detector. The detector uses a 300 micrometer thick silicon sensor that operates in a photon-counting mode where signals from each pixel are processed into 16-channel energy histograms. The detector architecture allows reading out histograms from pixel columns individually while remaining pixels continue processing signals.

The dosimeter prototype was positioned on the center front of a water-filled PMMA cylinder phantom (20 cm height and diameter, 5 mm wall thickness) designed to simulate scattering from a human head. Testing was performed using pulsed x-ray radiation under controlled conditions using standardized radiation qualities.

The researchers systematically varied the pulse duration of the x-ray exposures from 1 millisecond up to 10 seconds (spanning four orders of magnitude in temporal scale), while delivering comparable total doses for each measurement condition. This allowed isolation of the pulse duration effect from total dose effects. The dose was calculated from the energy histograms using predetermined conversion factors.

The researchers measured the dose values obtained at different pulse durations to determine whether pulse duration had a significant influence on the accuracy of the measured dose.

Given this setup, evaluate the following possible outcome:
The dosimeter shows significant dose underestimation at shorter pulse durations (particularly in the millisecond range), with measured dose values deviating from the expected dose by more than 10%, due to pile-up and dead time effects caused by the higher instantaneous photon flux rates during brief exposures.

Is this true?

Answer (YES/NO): NO